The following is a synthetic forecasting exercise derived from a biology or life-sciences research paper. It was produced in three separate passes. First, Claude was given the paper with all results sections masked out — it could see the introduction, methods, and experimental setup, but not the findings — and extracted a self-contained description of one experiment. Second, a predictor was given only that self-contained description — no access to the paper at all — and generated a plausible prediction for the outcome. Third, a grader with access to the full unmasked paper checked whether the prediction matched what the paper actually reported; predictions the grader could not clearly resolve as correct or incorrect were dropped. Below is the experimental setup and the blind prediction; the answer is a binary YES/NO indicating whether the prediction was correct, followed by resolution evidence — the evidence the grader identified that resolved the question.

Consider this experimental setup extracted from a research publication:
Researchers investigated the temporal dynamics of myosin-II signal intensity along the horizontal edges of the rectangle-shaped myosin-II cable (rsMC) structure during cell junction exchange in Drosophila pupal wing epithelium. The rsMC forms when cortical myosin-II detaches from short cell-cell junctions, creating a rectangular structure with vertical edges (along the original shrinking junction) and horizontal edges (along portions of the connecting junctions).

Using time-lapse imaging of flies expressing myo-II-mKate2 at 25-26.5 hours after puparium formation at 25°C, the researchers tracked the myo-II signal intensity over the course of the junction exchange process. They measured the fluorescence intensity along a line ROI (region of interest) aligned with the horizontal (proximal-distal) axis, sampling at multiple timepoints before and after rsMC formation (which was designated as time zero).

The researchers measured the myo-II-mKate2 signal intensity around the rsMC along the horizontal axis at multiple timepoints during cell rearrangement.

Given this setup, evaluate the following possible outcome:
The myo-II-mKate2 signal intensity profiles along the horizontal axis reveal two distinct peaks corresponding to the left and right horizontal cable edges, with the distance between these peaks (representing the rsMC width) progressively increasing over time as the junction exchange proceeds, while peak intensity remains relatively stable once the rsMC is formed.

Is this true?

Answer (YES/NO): NO